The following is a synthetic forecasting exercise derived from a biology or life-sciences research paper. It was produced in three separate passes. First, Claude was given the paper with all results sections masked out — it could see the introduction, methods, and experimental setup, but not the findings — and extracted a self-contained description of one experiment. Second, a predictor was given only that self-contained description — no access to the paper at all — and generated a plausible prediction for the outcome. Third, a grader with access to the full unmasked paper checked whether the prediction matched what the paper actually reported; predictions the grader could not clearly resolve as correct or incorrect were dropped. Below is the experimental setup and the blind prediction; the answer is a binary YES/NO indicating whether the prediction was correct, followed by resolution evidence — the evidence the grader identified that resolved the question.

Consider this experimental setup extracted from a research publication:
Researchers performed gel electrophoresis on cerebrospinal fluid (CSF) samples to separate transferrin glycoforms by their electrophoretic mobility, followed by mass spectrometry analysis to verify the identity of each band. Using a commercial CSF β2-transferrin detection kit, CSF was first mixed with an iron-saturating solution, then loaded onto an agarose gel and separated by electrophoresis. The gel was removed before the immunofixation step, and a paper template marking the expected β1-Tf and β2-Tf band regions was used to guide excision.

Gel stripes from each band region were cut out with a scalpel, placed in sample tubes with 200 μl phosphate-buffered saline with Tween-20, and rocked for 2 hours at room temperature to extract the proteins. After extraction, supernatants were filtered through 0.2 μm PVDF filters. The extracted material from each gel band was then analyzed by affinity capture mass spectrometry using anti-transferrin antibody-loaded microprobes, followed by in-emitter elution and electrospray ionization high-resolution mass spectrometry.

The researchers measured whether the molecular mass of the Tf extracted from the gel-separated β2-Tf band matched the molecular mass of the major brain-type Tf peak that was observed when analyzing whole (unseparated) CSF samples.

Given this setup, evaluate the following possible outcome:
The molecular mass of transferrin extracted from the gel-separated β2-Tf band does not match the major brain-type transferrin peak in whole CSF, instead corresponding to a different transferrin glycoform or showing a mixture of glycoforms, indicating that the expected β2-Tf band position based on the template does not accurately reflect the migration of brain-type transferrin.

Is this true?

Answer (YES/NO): NO